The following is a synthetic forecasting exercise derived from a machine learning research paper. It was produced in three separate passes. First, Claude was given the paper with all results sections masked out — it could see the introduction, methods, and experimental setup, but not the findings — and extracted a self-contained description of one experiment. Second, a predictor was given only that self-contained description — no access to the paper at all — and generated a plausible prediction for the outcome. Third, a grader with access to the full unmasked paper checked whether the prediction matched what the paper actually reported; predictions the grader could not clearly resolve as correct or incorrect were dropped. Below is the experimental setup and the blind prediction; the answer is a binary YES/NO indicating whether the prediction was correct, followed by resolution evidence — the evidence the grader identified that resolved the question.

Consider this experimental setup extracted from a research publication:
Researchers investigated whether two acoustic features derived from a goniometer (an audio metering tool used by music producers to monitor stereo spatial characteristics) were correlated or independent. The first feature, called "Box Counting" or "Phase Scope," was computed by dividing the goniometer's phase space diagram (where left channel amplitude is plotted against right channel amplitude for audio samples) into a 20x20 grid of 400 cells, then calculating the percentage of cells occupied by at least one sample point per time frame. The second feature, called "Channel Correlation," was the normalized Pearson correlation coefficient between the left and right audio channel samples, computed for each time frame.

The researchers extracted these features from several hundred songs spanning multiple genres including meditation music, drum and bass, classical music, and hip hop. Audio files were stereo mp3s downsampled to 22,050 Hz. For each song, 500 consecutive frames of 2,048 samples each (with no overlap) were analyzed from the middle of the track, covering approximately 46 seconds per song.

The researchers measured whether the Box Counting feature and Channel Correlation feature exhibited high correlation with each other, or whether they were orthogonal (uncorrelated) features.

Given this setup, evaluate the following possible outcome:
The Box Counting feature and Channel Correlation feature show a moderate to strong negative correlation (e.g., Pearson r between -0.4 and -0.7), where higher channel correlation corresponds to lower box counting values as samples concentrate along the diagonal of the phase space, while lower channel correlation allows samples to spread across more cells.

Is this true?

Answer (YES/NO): NO